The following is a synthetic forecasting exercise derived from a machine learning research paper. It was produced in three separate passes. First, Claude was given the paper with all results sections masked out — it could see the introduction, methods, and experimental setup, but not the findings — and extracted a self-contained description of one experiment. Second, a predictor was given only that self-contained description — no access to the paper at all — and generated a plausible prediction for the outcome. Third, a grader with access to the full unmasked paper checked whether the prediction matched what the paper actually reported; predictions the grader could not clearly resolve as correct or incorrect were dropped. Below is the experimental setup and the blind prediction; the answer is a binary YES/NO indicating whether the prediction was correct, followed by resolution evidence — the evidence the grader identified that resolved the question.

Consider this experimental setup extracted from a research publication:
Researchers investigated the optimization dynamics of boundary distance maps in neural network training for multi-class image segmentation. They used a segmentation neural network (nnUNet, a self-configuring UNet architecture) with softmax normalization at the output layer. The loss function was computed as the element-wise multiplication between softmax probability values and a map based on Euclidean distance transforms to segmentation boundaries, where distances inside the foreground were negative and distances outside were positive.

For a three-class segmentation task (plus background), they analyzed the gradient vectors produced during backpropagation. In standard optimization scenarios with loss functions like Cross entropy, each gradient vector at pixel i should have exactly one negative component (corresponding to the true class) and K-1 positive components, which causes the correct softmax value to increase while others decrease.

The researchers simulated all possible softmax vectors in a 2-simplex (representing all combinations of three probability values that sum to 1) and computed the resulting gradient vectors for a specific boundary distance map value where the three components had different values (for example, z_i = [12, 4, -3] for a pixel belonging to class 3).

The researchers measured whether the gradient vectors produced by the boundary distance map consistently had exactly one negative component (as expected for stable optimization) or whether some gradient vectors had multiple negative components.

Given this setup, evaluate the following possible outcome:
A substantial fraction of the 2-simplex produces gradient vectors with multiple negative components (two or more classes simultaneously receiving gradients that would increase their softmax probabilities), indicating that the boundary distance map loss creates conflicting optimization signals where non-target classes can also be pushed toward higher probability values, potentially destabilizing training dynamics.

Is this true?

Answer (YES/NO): YES